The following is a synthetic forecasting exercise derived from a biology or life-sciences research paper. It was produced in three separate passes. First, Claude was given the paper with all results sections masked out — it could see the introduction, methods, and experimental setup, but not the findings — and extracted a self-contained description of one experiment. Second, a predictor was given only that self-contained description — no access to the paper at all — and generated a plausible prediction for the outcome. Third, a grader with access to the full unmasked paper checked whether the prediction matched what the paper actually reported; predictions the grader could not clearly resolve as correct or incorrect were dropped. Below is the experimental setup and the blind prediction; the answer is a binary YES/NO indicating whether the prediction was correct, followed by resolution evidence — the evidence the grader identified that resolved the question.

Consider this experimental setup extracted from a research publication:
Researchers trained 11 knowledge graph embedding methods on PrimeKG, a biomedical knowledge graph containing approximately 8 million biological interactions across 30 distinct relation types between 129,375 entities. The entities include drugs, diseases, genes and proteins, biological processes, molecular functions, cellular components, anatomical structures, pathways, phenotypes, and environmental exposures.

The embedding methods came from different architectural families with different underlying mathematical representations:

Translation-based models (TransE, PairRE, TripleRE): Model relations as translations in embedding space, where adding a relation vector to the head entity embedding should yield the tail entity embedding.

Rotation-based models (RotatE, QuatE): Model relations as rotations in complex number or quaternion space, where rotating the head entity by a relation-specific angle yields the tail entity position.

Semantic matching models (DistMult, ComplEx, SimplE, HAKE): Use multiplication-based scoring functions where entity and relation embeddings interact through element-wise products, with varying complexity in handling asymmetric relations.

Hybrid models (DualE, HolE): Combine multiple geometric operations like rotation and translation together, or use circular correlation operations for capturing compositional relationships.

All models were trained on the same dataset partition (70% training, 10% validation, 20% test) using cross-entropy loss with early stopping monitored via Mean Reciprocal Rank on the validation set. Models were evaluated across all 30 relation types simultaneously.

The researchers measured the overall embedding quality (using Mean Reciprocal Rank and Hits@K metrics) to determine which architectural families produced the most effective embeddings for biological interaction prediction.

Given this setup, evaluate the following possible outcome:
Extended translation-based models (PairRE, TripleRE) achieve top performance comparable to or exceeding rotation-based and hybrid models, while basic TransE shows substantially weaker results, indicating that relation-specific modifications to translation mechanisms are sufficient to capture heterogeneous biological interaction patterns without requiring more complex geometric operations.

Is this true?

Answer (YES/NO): YES